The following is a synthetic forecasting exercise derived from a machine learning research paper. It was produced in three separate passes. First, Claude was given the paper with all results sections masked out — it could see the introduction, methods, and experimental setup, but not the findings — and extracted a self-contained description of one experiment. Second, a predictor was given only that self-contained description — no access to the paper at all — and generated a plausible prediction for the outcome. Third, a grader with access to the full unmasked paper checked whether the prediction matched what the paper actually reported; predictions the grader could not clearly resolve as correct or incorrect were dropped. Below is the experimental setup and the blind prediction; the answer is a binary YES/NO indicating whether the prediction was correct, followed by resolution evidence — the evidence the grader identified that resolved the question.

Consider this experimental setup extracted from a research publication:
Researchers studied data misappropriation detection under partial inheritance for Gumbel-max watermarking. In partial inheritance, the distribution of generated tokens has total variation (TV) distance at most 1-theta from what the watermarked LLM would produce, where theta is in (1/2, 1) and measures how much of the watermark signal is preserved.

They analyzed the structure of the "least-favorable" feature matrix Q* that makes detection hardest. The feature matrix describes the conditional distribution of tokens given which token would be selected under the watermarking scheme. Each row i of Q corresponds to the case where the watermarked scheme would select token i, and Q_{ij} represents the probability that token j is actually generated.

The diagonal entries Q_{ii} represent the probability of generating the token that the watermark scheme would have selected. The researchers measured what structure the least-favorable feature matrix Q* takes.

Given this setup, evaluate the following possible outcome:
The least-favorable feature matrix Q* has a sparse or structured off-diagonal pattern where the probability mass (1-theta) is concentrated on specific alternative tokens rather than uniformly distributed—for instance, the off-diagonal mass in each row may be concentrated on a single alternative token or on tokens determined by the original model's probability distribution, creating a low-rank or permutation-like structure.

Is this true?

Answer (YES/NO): YES